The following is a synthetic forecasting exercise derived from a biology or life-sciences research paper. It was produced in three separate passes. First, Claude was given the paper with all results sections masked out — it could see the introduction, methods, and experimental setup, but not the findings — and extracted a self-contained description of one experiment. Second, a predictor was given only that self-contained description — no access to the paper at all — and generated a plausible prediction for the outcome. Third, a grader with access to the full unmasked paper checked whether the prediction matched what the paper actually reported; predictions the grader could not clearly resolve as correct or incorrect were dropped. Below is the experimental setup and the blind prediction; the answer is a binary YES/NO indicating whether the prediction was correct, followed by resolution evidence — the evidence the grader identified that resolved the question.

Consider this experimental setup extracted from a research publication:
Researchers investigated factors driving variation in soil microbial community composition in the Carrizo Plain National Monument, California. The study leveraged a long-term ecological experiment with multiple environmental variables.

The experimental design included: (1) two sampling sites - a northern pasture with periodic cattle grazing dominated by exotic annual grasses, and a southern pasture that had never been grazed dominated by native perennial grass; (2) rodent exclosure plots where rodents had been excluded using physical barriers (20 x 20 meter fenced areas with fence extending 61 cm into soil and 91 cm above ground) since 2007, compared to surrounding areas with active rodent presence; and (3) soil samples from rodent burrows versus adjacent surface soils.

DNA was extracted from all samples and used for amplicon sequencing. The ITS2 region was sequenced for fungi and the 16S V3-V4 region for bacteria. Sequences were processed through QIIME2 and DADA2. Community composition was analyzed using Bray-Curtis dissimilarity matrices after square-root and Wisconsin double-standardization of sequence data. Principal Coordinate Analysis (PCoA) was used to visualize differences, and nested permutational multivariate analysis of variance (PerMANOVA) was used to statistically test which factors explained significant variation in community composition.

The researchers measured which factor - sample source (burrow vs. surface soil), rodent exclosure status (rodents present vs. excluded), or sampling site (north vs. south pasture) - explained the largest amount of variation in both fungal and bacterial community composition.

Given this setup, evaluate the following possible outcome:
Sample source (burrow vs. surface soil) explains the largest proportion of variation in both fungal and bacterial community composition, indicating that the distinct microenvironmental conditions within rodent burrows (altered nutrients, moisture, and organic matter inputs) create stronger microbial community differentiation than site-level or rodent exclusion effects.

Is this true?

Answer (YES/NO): YES